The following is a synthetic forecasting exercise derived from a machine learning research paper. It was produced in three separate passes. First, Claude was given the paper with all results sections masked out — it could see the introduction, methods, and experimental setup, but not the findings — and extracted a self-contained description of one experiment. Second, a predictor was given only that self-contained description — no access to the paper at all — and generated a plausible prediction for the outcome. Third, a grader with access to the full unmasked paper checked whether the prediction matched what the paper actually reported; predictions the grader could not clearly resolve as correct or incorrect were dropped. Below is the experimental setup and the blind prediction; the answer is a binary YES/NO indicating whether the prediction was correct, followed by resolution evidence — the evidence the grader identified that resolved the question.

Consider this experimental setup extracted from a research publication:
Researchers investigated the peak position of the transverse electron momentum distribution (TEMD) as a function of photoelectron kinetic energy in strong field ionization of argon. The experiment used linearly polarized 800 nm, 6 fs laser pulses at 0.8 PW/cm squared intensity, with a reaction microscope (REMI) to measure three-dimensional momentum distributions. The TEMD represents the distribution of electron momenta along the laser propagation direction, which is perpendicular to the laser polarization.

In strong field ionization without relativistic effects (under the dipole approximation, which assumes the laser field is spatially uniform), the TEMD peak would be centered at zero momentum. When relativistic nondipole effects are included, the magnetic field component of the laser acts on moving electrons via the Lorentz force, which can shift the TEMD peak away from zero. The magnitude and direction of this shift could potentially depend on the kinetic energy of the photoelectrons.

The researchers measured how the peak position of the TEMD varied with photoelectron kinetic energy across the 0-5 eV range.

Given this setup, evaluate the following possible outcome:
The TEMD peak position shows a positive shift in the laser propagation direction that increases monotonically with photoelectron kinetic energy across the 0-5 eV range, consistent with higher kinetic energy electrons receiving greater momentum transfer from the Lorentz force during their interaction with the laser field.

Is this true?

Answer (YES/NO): NO